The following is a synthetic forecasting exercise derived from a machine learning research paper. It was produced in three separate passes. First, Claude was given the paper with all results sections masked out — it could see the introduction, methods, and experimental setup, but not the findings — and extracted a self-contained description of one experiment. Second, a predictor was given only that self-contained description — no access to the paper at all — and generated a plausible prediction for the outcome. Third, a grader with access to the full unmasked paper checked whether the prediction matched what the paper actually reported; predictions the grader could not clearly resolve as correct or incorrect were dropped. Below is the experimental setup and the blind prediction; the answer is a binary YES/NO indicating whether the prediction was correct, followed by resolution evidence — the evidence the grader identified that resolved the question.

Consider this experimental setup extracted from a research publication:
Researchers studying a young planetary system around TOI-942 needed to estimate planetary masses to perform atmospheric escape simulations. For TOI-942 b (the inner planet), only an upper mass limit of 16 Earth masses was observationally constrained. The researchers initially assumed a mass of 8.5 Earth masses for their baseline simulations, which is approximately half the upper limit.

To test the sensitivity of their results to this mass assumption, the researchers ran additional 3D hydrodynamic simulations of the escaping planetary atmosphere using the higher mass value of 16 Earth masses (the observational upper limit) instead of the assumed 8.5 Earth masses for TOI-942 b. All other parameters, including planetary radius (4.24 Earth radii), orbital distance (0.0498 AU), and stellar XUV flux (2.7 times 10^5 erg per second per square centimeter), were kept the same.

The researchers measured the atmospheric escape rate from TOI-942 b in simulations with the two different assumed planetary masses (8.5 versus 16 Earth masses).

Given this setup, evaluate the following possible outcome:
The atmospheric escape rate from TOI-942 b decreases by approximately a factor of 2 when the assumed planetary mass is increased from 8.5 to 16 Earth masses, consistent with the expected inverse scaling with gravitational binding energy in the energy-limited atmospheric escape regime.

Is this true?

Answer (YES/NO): NO